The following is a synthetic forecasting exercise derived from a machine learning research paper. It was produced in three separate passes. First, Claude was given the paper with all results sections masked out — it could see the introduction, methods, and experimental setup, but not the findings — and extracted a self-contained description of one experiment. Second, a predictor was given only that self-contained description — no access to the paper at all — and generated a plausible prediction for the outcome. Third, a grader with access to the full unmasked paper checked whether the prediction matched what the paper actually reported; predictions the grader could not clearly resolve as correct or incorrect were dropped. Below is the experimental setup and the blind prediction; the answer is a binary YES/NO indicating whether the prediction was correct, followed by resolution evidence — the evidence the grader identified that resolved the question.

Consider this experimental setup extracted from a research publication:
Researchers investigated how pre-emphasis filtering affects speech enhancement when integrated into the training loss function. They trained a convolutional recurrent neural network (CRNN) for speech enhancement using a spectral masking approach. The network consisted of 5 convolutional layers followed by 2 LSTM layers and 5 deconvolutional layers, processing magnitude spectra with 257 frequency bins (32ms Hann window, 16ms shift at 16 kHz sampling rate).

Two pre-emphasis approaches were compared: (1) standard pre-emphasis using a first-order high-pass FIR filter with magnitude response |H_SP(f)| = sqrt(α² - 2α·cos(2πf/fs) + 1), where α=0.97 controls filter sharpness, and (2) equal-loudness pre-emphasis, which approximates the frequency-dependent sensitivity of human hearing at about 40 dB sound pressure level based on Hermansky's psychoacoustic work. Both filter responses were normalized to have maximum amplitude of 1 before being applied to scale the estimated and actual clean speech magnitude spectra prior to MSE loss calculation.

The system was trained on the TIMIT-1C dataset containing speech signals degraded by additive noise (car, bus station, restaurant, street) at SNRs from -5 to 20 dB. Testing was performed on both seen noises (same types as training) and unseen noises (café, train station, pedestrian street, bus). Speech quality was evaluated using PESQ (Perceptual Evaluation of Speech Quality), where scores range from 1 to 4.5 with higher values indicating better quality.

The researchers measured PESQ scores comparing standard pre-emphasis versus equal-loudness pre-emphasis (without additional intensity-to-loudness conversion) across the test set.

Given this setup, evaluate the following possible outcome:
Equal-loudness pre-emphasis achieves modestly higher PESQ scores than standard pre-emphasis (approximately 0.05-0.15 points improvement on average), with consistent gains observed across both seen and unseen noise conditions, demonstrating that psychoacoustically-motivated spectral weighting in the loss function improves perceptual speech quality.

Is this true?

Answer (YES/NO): NO